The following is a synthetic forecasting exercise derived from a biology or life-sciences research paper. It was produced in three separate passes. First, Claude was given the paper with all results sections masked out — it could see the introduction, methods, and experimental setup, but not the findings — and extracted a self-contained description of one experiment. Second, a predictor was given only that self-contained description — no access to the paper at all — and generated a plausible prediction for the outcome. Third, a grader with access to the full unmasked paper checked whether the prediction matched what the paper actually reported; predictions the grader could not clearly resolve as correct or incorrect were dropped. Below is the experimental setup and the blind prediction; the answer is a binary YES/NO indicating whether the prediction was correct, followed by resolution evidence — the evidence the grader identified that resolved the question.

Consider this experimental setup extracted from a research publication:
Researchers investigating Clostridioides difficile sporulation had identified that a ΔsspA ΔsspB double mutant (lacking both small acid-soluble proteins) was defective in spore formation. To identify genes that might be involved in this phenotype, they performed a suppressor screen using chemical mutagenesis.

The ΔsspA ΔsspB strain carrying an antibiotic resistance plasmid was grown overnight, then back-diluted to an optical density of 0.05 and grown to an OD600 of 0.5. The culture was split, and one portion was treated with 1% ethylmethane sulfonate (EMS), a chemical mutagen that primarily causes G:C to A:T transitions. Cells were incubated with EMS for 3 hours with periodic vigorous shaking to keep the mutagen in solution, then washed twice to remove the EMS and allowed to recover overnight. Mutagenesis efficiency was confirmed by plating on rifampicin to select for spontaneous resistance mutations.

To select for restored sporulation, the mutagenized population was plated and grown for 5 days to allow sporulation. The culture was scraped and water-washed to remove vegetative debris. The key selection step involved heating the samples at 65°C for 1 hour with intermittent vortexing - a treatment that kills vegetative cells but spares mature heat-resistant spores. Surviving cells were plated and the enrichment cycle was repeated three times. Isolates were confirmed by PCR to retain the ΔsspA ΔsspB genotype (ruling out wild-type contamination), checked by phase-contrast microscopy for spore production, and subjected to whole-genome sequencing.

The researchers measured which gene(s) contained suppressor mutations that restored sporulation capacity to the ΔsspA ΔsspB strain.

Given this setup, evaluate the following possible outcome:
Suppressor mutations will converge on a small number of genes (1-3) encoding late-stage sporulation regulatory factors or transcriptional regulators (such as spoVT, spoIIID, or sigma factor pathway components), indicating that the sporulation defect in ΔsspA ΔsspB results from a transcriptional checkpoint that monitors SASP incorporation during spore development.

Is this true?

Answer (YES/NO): NO